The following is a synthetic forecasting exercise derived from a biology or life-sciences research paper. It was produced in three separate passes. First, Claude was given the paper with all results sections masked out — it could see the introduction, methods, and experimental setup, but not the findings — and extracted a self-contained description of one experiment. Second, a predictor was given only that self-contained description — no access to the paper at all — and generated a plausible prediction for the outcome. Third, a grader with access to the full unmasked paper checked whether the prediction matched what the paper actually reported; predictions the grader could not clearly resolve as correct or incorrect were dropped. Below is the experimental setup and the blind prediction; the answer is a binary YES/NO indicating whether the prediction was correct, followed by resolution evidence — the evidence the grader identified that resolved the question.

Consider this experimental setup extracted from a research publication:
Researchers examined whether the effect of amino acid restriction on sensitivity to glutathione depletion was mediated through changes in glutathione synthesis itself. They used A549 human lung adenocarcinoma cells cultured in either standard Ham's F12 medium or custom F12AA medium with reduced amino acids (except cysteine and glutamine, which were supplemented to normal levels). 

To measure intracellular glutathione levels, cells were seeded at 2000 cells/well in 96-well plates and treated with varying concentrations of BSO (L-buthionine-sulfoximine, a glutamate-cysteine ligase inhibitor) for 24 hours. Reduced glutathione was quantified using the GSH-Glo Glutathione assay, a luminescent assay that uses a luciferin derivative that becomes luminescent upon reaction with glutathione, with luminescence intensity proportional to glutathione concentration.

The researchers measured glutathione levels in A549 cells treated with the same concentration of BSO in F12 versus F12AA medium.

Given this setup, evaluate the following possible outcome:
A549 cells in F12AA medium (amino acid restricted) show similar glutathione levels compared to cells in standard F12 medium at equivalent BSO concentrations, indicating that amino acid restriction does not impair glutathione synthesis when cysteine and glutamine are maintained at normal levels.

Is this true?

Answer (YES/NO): YES